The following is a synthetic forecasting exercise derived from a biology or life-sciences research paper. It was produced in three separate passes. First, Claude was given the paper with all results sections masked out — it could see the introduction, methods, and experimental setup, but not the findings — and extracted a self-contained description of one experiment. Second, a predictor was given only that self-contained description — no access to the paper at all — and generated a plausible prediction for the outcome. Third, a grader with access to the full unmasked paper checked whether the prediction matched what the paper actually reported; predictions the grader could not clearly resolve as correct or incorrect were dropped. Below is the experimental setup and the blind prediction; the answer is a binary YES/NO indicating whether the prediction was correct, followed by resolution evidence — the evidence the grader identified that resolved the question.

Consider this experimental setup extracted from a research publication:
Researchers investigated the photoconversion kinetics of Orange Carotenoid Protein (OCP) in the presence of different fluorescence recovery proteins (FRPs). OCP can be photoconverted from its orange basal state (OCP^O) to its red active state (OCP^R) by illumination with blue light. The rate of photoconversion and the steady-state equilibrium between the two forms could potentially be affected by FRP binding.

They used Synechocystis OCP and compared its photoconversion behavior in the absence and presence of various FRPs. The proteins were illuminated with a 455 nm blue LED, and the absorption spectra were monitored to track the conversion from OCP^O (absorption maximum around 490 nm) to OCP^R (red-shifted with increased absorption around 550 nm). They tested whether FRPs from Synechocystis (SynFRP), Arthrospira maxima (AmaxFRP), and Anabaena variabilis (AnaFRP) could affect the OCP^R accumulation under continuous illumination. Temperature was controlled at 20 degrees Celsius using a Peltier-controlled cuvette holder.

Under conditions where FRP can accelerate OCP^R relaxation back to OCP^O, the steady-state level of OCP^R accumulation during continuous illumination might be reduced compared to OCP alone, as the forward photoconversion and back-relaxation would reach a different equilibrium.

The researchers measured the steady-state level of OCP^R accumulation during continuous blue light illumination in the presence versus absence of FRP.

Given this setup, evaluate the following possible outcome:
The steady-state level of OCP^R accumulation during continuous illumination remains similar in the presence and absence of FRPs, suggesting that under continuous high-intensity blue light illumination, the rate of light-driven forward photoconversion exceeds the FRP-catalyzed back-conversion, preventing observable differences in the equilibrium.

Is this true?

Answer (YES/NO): NO